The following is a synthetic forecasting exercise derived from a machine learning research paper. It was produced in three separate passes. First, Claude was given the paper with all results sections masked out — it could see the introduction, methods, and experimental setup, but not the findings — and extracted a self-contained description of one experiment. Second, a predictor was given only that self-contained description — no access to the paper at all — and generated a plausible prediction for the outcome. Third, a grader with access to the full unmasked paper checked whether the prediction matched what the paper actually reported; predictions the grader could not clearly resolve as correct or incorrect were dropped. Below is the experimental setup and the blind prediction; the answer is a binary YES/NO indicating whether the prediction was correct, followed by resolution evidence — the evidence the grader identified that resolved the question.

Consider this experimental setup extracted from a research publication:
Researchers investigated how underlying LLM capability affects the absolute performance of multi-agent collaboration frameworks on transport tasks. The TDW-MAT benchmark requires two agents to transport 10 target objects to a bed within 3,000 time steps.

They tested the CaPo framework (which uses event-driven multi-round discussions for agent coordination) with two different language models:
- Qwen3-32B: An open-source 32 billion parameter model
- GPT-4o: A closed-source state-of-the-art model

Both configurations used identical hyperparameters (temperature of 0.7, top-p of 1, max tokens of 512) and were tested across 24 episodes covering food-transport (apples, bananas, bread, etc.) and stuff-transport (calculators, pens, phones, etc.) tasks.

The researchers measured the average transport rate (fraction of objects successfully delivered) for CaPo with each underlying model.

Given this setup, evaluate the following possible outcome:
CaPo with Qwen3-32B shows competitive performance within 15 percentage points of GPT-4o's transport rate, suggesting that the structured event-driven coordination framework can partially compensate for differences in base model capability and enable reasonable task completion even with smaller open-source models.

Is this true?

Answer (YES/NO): NO